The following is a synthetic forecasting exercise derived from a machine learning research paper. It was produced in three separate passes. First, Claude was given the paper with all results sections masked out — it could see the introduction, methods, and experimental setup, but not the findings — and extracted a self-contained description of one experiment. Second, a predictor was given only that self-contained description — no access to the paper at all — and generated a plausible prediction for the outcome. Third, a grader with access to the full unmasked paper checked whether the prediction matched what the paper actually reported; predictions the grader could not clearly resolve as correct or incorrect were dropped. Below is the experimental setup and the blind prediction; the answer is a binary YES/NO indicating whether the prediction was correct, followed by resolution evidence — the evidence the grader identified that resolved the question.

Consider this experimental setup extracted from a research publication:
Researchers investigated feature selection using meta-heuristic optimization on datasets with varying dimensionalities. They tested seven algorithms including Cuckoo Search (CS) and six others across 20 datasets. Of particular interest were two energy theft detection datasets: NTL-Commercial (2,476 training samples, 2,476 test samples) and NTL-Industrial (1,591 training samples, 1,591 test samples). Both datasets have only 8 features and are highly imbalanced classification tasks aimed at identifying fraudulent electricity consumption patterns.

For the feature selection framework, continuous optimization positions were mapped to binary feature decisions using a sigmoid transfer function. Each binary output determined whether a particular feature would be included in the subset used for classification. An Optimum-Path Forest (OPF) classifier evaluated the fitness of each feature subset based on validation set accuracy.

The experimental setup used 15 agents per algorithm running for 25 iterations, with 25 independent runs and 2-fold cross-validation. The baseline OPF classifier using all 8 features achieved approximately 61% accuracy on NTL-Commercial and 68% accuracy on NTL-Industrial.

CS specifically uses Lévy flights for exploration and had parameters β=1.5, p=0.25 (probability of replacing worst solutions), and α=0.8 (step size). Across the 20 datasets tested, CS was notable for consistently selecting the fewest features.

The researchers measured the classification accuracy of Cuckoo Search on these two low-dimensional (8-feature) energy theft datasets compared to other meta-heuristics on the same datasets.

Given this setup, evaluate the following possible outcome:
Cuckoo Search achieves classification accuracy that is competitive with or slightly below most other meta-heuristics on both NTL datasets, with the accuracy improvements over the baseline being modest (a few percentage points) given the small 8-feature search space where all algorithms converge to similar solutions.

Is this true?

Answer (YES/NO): NO